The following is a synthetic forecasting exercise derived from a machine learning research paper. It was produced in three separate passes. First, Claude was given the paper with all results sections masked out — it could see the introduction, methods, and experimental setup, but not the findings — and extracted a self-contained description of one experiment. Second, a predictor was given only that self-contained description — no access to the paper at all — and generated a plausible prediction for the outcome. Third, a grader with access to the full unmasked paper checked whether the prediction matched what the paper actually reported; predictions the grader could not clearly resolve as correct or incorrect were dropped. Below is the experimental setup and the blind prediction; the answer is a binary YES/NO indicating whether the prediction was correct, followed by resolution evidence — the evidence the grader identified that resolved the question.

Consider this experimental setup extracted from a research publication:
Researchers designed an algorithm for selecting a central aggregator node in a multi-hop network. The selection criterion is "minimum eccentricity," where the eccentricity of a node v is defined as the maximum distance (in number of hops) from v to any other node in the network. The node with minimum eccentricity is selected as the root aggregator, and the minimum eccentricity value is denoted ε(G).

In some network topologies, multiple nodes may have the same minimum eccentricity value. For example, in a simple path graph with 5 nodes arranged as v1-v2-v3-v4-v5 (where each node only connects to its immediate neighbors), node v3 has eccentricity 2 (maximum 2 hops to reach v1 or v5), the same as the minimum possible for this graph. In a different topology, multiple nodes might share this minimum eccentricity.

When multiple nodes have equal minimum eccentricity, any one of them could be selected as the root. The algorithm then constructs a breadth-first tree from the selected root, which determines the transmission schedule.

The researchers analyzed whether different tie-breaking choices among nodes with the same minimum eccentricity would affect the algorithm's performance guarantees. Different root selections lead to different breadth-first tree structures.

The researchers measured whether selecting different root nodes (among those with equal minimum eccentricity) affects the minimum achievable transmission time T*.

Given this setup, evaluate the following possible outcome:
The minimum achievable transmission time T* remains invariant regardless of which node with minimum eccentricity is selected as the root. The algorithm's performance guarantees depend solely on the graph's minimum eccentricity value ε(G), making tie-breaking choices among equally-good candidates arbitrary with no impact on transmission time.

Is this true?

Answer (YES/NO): YES